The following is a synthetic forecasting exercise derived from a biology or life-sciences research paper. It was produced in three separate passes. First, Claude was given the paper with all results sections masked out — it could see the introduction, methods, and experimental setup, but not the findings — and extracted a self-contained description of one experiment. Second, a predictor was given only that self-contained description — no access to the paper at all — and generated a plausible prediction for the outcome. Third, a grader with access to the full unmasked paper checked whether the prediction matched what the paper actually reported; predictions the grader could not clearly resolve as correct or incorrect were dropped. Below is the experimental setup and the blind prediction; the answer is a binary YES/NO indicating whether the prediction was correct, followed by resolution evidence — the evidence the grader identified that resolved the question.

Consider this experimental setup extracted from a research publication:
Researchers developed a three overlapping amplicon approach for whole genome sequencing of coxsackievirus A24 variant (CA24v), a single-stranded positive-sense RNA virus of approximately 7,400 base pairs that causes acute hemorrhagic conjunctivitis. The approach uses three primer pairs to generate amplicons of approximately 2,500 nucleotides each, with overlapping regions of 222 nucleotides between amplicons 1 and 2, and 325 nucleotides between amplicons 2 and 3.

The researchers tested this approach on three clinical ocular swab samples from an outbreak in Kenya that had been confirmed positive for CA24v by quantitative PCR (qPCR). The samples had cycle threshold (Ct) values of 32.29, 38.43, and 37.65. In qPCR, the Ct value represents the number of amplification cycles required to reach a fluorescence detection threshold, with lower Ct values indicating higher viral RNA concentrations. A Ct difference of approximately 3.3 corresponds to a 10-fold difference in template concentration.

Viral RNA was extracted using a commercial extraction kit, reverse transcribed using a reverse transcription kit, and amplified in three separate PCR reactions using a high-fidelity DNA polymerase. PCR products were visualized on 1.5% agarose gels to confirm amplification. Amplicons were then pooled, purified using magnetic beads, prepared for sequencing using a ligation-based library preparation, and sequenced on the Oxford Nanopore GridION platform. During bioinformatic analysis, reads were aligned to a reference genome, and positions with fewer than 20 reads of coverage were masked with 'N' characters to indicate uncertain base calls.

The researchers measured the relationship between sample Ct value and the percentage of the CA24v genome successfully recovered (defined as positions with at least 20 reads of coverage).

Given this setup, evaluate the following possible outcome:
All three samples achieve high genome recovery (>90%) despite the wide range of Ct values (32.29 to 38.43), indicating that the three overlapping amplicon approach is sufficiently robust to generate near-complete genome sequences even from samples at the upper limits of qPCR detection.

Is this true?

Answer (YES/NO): NO